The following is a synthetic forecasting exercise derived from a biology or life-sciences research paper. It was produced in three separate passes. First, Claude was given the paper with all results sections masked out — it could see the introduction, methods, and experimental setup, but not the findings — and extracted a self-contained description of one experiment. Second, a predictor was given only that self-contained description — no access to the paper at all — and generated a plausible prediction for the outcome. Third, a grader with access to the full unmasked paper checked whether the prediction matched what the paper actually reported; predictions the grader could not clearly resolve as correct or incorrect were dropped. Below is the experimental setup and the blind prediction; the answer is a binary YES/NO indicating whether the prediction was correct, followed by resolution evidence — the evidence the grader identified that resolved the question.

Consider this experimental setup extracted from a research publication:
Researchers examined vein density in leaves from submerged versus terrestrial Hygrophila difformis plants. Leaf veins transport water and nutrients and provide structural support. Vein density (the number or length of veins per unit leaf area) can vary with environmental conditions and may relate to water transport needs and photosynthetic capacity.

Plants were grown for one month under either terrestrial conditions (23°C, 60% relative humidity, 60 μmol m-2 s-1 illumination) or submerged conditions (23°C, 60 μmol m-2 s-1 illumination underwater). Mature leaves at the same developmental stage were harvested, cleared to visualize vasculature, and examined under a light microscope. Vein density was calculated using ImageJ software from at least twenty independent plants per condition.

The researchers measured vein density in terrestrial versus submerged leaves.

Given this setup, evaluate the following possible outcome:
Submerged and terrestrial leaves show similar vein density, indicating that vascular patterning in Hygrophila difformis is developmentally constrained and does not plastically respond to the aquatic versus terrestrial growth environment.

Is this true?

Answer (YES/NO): NO